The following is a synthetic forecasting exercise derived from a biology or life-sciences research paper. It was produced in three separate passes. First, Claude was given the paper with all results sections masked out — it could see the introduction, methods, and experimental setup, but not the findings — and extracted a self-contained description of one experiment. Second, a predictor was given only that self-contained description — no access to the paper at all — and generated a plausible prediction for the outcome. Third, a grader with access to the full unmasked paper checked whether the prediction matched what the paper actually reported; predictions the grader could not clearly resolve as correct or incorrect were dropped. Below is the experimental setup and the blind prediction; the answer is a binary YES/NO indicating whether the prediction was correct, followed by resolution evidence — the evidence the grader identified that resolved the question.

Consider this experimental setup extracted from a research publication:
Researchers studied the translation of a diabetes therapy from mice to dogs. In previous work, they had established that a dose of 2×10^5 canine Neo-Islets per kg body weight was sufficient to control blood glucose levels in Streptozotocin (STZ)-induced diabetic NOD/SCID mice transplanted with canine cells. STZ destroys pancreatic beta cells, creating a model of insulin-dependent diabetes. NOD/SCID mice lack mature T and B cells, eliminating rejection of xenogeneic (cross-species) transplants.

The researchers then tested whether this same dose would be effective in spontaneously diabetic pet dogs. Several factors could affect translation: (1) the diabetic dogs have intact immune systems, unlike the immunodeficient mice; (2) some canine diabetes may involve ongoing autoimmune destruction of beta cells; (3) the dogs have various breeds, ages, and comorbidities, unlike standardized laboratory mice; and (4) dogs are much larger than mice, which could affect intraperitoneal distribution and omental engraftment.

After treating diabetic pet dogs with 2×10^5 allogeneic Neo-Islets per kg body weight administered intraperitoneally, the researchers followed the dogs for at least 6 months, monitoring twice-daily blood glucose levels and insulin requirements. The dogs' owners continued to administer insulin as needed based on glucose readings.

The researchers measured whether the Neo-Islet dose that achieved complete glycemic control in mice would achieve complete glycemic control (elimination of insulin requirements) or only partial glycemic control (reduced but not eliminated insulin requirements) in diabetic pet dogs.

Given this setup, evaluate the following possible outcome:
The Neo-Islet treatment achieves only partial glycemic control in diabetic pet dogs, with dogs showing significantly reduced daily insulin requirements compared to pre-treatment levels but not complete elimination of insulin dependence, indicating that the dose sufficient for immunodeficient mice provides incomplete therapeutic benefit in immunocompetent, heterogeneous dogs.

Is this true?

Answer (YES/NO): YES